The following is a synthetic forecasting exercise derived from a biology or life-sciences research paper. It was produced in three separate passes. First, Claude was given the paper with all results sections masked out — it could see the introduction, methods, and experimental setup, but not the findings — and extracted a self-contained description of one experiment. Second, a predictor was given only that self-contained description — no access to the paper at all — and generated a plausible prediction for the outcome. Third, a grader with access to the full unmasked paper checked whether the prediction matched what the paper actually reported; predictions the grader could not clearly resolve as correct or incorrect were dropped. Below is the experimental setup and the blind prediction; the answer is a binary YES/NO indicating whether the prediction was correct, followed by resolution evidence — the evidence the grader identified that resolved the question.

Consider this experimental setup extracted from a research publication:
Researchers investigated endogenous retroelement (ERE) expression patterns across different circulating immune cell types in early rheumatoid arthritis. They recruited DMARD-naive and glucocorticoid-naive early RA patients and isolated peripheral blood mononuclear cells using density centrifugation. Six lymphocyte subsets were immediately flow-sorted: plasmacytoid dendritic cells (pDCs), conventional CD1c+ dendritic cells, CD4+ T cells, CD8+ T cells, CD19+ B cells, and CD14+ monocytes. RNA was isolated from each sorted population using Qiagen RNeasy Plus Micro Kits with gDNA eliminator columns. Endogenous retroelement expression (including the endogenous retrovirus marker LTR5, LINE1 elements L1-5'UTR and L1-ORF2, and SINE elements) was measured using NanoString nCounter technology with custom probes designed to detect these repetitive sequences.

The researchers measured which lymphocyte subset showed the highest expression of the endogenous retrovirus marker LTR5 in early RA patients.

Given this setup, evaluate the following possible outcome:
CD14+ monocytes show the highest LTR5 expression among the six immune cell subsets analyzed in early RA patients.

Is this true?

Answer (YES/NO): NO